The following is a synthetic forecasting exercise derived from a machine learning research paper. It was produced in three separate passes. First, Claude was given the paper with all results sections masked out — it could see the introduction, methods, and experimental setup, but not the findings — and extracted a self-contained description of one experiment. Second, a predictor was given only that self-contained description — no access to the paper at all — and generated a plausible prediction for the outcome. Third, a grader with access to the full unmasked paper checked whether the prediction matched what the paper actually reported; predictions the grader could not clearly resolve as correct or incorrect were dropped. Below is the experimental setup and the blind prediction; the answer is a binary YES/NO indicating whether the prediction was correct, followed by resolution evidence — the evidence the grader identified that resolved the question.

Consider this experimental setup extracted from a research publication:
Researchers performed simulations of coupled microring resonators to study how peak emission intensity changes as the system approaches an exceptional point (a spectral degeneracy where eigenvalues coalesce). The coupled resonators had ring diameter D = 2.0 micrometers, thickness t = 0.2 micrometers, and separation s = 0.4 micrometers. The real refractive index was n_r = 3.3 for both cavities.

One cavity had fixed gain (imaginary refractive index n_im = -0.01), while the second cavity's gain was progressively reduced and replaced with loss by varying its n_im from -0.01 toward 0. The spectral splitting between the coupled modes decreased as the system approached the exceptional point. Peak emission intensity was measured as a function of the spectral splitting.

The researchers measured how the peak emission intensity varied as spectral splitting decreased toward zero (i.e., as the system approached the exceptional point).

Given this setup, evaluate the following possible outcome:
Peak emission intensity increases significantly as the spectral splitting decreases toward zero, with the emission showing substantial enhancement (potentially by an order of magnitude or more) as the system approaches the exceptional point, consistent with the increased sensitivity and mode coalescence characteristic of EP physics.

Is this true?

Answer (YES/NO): YES